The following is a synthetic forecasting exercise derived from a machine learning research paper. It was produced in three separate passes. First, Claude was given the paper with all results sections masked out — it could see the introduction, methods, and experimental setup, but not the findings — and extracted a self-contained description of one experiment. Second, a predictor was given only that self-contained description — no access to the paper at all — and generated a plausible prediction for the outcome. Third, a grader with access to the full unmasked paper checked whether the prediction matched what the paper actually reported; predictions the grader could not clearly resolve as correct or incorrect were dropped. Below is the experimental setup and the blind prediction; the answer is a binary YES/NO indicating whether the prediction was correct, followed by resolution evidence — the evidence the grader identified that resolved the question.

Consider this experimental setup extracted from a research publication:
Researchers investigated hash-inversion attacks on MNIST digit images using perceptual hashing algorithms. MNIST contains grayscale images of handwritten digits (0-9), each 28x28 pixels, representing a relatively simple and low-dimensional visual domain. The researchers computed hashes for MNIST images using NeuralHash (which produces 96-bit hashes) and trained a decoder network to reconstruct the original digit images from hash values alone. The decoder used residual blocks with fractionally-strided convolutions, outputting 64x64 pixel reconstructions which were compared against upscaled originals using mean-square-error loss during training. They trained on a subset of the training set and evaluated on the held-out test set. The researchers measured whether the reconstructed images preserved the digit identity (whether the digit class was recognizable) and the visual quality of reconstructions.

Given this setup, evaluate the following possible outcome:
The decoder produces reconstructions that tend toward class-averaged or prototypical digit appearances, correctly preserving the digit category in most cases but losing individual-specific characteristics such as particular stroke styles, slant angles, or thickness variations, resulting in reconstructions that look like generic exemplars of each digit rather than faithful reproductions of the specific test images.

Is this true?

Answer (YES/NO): NO